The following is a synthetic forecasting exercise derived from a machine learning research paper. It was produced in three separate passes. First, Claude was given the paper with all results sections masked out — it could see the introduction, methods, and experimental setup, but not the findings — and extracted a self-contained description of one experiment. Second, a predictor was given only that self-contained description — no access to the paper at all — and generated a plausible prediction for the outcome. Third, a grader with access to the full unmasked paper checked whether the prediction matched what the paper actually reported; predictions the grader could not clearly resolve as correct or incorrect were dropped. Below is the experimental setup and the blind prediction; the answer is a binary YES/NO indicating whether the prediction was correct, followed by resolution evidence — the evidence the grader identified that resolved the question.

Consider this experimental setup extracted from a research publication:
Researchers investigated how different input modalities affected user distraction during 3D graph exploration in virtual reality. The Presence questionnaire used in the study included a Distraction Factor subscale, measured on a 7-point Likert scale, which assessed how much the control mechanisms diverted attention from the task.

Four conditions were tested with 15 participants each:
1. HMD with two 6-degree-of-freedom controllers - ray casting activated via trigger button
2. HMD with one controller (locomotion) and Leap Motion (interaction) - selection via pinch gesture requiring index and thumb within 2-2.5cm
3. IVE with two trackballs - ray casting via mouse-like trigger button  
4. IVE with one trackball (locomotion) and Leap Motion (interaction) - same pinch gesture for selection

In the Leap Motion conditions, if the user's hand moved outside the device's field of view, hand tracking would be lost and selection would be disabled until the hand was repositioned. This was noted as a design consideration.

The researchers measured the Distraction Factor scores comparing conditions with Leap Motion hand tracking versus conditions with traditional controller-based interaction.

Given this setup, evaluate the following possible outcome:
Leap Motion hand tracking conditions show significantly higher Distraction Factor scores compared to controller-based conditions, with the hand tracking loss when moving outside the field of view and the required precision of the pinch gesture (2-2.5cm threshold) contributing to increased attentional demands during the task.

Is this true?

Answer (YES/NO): NO